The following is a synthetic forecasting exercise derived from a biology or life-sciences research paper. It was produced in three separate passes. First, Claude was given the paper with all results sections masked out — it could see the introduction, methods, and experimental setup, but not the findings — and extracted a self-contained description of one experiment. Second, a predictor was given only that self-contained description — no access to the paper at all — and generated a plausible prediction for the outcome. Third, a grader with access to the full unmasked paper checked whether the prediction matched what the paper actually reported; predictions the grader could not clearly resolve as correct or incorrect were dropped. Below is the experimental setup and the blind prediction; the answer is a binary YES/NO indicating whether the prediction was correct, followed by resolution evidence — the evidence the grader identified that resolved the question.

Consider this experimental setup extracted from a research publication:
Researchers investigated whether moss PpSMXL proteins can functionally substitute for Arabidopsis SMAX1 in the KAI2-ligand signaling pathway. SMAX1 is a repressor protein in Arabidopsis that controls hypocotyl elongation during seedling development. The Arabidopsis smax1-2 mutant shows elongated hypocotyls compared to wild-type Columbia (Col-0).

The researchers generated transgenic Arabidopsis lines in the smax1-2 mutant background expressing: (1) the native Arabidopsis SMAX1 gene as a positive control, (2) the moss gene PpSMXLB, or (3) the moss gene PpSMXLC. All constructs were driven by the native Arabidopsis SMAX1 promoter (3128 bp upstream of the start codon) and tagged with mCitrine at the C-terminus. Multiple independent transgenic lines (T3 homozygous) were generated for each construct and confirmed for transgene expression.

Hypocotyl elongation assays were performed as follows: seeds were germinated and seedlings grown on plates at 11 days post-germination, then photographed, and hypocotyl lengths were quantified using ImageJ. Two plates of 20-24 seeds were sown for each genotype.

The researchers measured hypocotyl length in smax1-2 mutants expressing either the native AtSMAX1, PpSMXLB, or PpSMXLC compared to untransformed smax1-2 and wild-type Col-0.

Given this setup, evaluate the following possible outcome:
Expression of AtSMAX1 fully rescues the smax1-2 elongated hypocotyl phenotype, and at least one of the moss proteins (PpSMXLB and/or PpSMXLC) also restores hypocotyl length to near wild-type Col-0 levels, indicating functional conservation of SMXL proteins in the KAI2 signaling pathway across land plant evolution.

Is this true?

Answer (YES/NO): NO